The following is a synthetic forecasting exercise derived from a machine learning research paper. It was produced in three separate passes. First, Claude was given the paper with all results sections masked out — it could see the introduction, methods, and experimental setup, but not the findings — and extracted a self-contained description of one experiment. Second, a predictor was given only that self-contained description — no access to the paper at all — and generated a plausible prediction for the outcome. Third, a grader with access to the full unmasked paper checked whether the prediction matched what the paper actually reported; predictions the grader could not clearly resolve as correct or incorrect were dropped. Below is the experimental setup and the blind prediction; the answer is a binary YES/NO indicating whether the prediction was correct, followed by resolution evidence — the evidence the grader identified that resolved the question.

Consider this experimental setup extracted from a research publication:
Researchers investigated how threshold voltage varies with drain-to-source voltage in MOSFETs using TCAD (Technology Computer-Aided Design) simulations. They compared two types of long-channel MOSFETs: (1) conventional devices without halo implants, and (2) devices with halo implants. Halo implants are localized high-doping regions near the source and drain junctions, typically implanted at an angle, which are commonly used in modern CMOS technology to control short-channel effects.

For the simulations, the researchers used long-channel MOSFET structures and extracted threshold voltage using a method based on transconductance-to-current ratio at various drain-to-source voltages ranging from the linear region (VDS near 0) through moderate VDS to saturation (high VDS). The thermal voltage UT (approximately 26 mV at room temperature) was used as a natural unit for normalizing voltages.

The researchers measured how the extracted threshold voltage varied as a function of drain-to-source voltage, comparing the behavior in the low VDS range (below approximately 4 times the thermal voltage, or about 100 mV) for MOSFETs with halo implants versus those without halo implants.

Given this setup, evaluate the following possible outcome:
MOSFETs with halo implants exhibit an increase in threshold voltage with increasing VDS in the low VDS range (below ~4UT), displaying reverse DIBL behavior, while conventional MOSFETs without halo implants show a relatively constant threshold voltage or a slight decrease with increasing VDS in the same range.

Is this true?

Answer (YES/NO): NO